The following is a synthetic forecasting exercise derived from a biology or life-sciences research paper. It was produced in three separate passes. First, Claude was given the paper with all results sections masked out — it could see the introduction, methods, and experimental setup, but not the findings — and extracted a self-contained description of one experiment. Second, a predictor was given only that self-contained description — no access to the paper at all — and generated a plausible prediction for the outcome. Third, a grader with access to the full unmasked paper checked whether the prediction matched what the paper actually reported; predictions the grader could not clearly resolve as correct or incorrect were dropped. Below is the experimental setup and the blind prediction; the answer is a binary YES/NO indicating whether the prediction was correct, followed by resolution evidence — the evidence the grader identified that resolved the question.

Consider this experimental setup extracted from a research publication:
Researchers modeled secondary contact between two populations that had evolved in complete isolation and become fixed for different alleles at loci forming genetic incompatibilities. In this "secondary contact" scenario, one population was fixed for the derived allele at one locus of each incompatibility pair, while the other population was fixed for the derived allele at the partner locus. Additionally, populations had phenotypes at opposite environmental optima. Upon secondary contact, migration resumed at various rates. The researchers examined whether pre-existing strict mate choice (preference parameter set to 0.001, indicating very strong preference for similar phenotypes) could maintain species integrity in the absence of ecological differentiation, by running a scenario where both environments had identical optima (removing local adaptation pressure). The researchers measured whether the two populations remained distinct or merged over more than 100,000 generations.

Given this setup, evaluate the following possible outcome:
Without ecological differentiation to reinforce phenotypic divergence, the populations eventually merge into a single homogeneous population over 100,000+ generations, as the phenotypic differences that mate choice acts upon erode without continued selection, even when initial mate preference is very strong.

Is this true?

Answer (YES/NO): NO